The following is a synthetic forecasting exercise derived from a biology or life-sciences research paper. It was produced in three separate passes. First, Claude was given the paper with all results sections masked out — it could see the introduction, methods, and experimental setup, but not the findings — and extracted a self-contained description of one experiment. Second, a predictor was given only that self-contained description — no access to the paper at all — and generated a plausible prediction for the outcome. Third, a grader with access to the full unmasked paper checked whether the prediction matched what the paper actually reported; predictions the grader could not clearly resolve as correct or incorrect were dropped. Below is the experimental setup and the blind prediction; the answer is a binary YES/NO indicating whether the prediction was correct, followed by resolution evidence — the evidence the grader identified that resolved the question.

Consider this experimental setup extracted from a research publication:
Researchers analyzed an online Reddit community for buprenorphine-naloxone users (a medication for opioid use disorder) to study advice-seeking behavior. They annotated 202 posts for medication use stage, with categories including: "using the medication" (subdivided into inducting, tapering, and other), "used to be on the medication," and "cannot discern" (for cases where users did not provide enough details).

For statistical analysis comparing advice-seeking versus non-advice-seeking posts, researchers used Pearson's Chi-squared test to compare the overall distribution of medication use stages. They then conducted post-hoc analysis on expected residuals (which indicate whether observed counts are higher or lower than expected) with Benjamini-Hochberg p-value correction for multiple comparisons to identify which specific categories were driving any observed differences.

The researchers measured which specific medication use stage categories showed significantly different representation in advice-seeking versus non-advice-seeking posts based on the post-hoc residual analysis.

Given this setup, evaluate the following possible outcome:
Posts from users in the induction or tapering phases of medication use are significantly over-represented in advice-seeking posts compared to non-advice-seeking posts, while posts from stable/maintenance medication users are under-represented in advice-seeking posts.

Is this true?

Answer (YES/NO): NO